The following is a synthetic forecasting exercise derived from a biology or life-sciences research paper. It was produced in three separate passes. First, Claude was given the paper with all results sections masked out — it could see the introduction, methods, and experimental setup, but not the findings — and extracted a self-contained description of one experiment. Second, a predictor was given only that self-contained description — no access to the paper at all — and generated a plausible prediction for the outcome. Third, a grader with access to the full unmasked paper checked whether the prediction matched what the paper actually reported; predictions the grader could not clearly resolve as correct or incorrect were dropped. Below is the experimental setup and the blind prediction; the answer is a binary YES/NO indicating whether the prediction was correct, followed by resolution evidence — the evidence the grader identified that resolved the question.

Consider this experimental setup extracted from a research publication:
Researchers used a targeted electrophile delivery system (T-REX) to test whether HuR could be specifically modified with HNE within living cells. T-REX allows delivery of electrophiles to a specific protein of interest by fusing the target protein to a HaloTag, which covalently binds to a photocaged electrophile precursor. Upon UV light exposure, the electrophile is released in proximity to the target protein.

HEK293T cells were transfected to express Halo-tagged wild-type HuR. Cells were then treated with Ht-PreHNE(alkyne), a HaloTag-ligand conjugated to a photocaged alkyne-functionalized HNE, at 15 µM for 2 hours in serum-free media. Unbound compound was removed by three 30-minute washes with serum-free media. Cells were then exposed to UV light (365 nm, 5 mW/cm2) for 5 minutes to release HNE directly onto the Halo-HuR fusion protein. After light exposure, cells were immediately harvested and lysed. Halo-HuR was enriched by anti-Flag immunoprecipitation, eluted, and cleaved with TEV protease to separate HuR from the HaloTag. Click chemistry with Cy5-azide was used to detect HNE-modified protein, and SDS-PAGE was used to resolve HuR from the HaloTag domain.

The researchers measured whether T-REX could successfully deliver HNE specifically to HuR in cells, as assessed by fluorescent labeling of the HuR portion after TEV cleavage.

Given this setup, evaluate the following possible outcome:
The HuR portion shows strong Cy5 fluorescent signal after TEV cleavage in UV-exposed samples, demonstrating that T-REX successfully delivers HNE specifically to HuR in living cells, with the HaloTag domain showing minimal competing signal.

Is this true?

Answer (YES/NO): NO